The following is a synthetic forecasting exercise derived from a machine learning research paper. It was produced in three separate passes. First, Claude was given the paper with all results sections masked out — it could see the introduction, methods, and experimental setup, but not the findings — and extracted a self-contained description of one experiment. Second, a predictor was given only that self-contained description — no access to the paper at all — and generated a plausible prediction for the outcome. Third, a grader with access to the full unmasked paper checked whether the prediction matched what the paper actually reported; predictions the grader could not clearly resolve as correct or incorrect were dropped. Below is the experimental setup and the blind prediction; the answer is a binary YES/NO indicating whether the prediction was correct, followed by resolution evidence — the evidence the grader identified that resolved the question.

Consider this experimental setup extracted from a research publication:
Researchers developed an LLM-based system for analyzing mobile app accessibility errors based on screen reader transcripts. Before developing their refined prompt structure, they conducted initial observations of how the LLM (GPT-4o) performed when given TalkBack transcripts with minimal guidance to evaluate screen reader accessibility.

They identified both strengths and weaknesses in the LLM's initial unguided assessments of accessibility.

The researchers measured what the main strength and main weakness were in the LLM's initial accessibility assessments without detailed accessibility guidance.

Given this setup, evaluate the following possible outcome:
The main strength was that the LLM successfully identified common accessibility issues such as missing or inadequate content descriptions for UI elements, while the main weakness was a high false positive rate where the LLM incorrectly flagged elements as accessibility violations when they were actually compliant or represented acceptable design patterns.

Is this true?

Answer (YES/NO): NO